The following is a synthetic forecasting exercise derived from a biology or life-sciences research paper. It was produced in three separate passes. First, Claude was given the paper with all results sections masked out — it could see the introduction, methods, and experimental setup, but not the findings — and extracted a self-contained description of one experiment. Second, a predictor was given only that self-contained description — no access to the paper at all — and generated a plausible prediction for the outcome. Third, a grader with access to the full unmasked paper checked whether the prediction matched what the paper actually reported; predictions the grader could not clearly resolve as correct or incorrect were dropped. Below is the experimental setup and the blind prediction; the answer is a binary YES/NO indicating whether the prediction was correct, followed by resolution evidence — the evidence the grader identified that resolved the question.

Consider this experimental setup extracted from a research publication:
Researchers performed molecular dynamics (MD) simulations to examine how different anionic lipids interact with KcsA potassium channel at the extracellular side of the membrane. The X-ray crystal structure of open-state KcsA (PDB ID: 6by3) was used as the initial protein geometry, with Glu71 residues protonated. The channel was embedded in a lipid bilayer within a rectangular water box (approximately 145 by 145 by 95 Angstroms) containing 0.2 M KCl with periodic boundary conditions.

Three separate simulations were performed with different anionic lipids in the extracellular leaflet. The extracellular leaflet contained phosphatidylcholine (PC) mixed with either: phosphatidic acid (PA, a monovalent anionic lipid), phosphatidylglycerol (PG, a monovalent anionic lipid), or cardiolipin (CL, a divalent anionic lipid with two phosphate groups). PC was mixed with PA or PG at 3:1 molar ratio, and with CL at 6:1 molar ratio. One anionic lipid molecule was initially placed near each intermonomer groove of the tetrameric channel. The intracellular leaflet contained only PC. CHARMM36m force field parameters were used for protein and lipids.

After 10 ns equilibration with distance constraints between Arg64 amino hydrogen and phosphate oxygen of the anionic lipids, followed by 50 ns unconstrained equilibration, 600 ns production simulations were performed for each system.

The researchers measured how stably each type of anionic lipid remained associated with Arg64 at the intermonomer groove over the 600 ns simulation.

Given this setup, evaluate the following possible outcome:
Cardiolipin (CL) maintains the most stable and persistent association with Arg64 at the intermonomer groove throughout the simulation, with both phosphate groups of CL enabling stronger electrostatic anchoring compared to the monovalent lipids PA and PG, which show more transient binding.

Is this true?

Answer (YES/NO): YES